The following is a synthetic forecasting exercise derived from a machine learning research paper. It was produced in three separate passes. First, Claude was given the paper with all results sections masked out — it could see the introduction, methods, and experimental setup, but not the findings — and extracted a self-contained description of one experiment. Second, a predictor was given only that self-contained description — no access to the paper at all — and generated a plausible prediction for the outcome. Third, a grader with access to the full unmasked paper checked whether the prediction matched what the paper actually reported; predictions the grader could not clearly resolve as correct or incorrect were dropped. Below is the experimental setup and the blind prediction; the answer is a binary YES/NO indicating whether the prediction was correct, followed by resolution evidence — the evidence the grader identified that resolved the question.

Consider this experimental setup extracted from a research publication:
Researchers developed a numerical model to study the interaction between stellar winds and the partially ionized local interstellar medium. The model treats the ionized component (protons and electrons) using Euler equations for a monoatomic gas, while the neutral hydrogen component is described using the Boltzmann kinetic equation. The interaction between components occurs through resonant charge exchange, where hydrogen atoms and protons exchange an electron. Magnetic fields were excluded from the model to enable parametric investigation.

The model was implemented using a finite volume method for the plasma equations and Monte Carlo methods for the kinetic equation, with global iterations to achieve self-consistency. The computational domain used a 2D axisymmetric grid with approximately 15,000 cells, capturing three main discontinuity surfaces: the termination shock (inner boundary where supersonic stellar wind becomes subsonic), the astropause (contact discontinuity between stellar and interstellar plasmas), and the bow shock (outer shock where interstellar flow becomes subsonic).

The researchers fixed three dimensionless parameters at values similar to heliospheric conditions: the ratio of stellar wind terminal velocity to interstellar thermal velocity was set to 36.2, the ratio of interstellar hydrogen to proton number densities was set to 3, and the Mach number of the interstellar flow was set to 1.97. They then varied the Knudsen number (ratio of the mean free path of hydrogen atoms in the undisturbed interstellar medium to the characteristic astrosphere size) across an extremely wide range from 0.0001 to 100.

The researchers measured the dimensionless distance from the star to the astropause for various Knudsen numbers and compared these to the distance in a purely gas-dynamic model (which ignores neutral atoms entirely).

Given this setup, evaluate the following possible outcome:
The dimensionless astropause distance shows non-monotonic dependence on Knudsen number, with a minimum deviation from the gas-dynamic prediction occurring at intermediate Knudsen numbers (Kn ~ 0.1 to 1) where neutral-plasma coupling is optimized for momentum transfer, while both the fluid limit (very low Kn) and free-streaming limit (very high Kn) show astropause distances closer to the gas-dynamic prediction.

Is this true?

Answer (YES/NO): NO